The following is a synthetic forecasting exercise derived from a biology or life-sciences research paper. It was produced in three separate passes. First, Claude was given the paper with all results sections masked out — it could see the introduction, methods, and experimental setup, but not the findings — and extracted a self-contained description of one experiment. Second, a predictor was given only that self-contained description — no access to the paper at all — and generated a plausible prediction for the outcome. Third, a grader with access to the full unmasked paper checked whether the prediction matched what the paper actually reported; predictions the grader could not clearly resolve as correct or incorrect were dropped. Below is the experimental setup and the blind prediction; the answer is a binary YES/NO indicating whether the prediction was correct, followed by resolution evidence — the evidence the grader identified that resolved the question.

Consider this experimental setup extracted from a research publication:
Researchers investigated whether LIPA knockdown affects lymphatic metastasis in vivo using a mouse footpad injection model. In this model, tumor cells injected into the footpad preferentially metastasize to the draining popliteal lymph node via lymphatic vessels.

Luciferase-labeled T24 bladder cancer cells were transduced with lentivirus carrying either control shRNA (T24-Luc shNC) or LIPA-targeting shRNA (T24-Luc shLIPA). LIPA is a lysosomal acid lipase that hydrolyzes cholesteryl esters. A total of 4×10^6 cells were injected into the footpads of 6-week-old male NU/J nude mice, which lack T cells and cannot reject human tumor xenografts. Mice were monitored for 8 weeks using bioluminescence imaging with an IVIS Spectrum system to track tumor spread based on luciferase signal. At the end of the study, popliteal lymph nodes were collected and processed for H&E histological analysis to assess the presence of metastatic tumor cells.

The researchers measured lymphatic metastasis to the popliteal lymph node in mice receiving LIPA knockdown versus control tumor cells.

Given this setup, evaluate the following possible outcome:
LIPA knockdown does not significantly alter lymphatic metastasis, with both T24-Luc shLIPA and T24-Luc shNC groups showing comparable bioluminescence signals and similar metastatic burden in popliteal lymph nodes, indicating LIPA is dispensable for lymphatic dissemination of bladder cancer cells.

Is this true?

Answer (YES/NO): NO